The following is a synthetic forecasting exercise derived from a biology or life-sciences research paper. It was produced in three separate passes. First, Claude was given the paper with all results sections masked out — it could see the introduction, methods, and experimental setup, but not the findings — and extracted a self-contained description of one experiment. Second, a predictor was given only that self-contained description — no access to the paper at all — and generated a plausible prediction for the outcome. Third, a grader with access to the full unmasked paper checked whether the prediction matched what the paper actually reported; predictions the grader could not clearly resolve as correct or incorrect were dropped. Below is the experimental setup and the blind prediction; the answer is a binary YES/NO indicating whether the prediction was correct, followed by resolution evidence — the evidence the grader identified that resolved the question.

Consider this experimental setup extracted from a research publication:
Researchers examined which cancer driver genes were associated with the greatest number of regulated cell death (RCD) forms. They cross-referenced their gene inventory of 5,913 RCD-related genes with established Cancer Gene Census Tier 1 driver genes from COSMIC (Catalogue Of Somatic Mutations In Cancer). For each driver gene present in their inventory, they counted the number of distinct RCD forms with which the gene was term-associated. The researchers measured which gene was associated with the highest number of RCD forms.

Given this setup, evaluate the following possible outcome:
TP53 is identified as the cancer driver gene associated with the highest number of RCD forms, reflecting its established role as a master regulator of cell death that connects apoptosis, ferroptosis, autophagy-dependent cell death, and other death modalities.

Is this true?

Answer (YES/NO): YES